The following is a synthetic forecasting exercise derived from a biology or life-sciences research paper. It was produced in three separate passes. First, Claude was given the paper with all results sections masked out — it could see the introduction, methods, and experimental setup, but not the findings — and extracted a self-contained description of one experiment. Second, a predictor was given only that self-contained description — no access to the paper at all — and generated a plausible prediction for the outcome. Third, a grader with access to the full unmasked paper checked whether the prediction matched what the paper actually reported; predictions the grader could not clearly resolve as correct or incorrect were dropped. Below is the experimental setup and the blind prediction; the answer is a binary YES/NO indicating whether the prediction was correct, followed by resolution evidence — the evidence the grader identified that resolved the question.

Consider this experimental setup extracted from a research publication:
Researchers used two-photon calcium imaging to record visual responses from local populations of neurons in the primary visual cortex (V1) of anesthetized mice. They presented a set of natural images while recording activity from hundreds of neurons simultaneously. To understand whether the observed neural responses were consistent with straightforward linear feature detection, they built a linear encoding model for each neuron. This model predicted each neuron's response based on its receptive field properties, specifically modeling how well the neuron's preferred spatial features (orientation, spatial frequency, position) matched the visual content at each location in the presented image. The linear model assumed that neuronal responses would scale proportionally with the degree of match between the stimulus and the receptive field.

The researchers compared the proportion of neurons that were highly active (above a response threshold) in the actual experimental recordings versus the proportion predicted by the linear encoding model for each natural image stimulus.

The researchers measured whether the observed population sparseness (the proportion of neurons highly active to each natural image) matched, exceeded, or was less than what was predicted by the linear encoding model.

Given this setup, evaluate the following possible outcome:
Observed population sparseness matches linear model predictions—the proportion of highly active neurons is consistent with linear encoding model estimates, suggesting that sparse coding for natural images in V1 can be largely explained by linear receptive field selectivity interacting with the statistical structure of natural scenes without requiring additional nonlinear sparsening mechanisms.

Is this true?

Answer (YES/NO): NO